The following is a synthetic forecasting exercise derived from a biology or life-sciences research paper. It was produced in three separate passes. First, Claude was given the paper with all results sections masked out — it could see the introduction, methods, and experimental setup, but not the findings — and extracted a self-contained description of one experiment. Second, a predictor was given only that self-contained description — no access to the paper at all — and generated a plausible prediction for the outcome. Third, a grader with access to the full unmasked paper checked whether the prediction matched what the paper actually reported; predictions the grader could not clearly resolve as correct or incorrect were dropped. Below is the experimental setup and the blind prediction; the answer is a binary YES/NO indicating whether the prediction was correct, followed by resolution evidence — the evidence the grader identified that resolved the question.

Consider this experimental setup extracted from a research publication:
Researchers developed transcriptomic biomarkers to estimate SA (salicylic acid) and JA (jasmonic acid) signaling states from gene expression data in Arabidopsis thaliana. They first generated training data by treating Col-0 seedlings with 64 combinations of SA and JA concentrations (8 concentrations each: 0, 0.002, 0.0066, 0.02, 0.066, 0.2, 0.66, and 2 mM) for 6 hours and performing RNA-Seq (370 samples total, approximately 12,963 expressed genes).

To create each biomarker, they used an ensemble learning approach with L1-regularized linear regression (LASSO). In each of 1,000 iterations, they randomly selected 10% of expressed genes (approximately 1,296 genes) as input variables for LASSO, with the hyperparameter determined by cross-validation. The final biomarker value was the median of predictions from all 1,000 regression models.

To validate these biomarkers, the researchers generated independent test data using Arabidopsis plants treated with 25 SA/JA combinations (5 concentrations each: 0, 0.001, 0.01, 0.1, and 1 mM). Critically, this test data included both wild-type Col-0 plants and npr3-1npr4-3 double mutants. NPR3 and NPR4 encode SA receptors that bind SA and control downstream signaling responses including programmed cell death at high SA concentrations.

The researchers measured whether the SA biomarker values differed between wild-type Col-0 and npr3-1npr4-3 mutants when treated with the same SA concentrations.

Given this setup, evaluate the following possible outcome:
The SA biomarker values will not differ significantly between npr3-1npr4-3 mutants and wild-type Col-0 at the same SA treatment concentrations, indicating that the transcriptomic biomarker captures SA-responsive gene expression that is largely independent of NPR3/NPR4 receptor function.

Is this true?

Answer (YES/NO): NO